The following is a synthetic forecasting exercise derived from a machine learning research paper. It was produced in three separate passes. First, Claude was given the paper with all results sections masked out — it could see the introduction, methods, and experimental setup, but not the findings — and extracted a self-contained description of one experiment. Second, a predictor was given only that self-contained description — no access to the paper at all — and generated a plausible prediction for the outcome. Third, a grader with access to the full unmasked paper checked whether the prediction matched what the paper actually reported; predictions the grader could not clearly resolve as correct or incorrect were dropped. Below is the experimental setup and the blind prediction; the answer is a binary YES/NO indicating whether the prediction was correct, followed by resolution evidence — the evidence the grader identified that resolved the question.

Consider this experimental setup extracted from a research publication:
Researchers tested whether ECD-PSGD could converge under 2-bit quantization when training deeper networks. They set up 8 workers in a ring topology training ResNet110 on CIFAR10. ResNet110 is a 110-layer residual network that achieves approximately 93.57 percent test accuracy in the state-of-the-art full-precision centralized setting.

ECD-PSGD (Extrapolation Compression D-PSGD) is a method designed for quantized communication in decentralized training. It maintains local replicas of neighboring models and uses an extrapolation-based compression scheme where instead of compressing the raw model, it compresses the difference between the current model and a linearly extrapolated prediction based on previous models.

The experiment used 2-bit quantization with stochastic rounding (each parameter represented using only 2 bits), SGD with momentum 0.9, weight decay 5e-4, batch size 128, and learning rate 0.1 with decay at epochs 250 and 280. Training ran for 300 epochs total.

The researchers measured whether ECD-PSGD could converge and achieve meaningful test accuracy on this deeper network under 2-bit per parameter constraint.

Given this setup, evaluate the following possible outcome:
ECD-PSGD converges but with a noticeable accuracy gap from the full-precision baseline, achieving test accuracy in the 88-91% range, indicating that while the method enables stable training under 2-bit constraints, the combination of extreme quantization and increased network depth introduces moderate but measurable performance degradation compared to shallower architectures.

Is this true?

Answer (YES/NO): NO